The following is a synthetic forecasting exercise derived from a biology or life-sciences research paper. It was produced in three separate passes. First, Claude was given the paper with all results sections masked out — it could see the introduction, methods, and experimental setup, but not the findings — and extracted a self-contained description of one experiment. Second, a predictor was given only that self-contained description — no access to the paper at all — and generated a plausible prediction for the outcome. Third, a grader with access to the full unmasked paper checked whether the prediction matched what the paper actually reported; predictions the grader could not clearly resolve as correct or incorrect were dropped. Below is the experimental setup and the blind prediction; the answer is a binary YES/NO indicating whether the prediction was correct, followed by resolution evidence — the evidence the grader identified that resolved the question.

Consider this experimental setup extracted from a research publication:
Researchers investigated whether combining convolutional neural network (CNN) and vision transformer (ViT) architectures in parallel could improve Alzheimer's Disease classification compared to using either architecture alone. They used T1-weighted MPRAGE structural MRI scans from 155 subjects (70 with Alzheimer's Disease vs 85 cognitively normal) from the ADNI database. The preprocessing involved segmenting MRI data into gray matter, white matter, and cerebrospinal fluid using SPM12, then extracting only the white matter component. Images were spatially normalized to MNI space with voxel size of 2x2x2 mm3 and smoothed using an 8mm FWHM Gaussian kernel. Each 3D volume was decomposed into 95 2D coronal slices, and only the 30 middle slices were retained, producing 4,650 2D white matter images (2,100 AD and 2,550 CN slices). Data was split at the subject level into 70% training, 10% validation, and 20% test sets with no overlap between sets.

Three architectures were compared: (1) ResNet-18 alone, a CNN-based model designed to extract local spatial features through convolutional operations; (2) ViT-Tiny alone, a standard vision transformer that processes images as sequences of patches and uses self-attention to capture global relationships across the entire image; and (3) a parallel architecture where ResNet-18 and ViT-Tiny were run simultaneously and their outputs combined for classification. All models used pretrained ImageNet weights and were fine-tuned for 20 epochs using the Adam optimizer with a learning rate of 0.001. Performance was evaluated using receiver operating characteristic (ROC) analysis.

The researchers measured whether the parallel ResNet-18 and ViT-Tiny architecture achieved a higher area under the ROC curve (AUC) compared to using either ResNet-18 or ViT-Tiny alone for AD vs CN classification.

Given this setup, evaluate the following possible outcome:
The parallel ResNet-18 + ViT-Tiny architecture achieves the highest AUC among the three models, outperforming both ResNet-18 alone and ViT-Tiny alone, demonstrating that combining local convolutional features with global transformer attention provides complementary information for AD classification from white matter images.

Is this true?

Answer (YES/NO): YES